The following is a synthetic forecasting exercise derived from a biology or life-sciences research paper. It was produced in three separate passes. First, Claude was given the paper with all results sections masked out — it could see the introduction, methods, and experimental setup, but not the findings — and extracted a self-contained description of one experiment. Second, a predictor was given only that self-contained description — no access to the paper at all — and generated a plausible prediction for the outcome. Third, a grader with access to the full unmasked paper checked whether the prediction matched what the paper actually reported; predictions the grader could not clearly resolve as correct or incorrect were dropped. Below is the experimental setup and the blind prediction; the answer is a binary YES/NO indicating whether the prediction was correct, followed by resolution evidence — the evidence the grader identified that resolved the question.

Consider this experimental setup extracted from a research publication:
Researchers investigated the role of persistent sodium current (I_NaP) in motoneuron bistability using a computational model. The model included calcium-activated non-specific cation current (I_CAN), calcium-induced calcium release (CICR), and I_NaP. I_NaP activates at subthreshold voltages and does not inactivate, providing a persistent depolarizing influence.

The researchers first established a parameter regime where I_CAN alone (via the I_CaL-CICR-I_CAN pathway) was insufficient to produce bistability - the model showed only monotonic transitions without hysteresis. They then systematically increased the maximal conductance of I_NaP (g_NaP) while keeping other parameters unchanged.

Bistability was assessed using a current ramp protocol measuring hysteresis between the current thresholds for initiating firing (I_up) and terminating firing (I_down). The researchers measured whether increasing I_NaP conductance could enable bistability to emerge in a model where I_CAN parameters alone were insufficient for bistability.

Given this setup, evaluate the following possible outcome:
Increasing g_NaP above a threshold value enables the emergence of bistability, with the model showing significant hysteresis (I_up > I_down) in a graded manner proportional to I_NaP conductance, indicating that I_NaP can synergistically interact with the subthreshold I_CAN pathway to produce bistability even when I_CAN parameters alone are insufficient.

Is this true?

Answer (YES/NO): YES